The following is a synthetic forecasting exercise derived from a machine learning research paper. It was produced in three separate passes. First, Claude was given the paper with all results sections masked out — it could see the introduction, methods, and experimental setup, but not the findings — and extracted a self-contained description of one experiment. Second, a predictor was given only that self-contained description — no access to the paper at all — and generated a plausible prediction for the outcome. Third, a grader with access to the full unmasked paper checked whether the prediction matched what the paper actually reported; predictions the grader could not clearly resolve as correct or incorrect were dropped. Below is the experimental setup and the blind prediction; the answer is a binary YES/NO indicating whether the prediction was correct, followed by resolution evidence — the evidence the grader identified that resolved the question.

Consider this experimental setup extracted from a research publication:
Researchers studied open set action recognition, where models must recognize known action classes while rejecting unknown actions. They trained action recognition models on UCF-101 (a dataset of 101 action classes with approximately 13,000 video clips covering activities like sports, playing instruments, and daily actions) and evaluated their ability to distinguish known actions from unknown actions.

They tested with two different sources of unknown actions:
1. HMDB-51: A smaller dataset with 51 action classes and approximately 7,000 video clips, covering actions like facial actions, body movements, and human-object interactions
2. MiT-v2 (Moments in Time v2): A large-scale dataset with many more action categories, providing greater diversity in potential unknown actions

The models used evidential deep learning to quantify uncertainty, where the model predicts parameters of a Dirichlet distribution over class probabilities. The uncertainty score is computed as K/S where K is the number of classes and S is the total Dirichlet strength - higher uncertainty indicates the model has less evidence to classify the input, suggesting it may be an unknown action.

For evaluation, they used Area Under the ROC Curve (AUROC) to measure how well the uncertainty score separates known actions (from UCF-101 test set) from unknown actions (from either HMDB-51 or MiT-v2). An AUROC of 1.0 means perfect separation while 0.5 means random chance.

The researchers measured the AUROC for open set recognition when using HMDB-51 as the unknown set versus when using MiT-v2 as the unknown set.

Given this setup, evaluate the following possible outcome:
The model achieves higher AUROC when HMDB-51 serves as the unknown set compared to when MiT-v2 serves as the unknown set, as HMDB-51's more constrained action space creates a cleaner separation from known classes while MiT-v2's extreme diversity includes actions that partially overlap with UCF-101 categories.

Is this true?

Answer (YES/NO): NO